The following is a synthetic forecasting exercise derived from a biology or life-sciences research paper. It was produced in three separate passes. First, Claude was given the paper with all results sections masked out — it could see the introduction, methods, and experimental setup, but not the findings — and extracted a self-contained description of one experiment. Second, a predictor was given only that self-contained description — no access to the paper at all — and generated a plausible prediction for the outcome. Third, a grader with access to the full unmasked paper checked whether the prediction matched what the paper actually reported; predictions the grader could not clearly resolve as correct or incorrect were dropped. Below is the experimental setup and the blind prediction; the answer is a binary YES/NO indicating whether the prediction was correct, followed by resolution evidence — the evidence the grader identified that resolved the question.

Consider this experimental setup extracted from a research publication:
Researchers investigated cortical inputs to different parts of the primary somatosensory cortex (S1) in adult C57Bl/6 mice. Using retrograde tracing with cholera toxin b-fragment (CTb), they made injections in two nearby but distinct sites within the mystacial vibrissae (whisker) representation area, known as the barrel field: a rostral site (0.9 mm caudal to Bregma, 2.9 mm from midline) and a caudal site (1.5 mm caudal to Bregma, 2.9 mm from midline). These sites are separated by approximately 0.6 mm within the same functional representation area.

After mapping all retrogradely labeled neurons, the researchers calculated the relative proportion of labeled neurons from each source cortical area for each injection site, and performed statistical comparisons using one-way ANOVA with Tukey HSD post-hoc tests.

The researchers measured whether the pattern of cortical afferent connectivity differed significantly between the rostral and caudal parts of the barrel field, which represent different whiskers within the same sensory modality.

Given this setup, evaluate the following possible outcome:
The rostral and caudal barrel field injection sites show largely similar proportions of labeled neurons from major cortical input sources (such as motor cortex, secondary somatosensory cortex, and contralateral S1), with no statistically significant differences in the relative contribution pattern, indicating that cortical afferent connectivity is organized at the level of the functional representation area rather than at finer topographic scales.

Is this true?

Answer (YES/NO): NO